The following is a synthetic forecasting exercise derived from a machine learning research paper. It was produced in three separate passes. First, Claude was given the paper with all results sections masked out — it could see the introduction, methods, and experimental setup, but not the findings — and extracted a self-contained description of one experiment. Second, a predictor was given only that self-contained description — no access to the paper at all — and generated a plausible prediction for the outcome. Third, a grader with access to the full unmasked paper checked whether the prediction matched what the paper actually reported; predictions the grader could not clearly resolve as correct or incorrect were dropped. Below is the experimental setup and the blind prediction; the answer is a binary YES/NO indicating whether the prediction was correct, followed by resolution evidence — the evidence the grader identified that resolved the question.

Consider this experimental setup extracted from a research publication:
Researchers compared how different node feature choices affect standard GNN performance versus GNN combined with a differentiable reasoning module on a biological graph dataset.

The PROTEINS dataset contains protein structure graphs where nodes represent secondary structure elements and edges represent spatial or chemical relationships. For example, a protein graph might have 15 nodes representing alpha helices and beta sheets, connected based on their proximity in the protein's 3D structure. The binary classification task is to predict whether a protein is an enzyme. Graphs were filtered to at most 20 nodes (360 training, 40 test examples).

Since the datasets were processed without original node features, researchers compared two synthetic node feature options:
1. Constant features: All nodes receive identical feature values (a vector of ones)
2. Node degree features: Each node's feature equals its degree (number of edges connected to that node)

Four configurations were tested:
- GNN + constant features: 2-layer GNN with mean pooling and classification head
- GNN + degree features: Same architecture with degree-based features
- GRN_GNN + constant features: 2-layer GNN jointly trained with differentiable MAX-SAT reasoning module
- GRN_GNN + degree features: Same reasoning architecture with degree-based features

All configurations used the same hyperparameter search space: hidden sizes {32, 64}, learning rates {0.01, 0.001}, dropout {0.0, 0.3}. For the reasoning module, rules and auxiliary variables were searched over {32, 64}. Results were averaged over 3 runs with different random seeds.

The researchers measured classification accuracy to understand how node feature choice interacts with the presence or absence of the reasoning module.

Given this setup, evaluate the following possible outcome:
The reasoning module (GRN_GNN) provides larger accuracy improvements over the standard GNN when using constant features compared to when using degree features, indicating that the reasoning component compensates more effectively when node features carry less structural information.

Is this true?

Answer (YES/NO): NO